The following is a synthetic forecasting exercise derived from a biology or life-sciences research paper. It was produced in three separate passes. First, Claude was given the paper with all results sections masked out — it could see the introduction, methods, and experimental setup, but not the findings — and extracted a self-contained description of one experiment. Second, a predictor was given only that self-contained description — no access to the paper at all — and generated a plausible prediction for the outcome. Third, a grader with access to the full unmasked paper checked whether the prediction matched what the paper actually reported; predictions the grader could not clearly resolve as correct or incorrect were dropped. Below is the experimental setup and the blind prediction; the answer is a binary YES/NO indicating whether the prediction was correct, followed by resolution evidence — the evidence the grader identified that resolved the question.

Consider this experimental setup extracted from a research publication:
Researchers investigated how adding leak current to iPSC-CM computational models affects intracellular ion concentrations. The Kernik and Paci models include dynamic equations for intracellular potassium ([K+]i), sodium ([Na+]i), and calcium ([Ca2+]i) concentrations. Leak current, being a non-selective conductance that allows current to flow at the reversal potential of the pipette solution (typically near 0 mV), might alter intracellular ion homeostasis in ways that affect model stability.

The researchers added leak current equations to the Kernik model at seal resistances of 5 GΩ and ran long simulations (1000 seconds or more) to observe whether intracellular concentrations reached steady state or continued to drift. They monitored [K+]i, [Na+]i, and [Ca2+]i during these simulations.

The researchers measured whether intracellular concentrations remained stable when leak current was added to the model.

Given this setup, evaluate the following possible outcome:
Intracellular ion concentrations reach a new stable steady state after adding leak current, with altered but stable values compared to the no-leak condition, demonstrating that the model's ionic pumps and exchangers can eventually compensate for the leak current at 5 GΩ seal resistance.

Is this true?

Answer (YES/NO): NO